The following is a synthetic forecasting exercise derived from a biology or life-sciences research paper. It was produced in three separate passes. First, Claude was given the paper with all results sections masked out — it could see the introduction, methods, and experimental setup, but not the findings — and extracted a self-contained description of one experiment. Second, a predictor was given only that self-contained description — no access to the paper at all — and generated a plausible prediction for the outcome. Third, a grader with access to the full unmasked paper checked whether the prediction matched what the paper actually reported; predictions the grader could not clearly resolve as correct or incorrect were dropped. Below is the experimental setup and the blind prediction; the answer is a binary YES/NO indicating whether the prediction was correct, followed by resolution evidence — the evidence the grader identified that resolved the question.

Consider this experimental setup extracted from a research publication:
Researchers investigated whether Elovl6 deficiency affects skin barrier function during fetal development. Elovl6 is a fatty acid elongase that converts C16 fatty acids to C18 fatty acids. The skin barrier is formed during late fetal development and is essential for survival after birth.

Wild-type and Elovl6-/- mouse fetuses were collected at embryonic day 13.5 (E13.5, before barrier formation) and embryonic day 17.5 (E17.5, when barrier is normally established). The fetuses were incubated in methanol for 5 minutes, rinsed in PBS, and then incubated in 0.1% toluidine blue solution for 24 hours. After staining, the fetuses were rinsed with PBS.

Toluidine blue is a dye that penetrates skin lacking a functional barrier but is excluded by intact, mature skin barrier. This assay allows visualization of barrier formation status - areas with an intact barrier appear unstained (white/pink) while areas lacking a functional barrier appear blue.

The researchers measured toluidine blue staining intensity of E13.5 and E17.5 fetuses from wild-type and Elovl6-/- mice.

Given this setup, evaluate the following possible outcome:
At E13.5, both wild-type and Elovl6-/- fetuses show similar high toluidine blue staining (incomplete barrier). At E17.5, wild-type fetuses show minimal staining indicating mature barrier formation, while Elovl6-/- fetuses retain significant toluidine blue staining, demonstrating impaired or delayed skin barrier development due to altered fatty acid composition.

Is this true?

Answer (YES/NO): NO